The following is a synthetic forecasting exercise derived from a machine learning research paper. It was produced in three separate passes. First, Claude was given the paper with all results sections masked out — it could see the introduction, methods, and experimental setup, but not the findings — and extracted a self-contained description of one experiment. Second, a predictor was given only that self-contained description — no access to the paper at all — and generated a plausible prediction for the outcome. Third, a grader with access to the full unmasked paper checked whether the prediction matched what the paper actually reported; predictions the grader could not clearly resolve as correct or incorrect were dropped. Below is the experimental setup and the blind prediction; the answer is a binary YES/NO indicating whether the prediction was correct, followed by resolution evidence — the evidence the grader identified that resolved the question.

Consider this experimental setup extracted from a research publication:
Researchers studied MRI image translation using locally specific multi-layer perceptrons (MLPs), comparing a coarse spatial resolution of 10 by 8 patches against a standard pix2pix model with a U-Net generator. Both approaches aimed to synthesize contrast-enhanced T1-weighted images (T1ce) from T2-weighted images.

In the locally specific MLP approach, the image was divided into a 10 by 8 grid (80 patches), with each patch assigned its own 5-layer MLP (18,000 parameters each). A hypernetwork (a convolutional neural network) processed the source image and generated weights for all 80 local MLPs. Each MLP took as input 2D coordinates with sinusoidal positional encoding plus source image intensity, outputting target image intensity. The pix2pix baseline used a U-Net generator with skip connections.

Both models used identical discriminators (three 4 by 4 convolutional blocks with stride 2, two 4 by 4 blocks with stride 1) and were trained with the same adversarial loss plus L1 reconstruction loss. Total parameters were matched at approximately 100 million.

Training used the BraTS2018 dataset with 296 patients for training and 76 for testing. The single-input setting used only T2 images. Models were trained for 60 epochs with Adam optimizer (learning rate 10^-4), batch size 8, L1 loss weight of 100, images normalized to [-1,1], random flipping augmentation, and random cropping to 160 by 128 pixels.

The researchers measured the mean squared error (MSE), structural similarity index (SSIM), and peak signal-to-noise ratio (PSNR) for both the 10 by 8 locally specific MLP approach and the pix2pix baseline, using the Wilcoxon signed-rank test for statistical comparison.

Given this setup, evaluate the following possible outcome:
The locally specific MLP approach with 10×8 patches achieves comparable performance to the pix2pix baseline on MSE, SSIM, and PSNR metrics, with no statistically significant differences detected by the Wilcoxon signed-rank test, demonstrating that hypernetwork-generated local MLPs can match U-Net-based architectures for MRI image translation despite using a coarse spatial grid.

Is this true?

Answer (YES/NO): YES